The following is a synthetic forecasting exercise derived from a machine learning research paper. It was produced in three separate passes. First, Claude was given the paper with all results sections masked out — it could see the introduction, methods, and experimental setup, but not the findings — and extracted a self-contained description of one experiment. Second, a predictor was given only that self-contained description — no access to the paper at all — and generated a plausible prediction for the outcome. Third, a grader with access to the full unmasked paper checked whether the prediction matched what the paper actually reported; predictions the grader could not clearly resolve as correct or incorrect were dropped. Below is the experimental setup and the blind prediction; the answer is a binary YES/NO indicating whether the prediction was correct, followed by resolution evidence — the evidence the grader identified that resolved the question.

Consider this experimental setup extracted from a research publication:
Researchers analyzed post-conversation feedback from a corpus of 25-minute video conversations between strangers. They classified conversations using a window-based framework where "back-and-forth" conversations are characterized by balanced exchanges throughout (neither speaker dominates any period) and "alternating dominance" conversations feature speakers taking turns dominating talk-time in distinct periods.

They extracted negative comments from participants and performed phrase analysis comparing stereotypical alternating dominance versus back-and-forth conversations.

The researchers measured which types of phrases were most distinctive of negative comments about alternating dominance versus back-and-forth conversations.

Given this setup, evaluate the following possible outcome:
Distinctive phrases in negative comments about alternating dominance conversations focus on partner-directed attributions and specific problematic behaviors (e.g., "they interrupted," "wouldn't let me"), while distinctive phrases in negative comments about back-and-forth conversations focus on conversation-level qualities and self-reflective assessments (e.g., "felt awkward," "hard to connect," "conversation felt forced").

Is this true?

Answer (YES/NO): NO